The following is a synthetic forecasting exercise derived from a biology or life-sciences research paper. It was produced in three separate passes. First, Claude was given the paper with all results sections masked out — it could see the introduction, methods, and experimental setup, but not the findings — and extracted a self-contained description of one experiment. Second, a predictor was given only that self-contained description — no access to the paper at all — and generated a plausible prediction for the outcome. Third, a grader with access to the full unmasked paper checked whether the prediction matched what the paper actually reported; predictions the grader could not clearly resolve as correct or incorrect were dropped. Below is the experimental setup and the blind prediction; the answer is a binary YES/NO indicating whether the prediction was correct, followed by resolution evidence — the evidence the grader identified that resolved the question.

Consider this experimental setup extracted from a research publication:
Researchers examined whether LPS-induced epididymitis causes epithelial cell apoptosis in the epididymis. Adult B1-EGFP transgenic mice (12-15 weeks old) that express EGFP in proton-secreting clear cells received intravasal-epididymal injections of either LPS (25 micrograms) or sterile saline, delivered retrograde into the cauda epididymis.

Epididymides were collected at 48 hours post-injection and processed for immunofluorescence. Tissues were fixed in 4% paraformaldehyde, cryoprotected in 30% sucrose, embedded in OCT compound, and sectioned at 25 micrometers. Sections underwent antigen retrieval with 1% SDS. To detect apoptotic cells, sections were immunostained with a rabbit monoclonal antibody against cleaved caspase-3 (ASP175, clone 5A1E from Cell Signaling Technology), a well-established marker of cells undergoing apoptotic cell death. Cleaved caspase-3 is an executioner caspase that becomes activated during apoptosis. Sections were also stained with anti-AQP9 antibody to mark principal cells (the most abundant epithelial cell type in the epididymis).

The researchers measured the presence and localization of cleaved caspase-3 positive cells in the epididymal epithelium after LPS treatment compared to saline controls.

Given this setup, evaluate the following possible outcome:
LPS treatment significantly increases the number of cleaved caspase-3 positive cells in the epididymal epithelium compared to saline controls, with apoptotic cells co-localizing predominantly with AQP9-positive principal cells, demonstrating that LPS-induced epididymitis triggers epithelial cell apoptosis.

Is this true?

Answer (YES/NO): NO